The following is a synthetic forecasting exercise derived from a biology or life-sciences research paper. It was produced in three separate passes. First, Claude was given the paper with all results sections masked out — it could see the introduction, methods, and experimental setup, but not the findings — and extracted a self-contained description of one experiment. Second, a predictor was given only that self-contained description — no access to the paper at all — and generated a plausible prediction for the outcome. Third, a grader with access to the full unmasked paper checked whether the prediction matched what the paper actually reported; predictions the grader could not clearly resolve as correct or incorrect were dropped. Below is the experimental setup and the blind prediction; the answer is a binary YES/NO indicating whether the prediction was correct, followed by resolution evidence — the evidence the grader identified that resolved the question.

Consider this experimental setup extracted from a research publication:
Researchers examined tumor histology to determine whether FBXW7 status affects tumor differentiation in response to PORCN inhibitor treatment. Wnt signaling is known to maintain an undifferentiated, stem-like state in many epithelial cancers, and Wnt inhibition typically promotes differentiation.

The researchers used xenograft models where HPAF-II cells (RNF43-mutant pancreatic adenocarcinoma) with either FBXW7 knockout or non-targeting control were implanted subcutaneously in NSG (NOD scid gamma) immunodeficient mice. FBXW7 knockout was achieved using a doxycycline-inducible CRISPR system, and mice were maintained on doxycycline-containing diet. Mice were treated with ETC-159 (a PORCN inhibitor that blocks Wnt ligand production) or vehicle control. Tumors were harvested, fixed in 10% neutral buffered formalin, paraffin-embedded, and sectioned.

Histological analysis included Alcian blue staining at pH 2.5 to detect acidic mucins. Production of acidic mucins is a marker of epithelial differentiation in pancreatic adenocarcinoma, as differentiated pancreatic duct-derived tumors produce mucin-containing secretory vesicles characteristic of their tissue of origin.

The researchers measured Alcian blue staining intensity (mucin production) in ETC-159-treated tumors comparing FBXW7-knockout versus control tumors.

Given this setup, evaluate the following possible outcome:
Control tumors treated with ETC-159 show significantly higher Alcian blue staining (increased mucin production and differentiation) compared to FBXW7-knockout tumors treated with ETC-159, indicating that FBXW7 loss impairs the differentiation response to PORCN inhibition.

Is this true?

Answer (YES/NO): YES